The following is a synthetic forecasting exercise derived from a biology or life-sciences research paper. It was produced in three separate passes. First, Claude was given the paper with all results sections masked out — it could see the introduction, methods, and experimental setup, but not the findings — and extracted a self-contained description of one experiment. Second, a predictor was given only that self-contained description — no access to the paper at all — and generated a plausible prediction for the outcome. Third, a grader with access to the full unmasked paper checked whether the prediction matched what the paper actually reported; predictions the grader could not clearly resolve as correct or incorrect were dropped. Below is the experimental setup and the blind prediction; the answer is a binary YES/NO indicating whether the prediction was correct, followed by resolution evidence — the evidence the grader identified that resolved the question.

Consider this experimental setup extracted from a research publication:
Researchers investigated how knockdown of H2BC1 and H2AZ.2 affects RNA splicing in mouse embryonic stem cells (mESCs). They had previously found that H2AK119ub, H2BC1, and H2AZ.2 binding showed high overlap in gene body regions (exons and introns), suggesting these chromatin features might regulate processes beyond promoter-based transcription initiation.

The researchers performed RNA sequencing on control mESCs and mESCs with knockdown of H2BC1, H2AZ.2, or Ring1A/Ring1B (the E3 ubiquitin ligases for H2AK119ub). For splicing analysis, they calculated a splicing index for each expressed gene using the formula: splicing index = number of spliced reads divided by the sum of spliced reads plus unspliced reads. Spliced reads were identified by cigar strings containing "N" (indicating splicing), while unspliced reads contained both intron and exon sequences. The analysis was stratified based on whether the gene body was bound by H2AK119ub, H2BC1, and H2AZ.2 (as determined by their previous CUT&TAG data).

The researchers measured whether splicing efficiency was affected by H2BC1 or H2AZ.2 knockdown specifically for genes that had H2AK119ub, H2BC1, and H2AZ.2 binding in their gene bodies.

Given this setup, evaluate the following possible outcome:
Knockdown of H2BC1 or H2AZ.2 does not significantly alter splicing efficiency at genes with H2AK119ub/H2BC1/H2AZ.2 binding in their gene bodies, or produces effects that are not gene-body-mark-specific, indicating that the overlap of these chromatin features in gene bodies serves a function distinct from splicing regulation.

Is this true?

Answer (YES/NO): NO